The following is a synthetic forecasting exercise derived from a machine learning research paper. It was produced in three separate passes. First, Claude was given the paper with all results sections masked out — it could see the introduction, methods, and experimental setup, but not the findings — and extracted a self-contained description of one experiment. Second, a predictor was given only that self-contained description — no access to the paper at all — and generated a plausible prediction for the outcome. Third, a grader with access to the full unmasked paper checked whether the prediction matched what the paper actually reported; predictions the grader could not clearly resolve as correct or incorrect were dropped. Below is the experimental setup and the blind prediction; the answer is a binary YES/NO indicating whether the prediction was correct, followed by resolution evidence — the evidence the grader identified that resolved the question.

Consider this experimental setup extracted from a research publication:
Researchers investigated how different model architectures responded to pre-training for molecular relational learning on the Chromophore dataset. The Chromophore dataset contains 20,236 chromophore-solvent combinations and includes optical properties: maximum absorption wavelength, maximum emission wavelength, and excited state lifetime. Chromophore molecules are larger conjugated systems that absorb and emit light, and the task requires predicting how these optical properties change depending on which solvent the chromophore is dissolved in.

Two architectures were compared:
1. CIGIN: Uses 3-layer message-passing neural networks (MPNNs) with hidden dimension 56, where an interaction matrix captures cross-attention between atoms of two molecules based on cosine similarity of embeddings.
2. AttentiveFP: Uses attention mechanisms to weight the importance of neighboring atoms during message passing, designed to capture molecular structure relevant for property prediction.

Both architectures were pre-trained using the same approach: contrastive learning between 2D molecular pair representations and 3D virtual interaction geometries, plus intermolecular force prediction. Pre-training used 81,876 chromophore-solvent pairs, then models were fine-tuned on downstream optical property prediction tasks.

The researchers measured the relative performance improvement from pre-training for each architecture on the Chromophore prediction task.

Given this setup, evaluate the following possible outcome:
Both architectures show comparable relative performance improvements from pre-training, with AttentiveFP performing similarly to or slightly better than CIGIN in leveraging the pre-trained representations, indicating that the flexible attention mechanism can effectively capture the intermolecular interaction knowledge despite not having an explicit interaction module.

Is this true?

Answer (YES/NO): NO